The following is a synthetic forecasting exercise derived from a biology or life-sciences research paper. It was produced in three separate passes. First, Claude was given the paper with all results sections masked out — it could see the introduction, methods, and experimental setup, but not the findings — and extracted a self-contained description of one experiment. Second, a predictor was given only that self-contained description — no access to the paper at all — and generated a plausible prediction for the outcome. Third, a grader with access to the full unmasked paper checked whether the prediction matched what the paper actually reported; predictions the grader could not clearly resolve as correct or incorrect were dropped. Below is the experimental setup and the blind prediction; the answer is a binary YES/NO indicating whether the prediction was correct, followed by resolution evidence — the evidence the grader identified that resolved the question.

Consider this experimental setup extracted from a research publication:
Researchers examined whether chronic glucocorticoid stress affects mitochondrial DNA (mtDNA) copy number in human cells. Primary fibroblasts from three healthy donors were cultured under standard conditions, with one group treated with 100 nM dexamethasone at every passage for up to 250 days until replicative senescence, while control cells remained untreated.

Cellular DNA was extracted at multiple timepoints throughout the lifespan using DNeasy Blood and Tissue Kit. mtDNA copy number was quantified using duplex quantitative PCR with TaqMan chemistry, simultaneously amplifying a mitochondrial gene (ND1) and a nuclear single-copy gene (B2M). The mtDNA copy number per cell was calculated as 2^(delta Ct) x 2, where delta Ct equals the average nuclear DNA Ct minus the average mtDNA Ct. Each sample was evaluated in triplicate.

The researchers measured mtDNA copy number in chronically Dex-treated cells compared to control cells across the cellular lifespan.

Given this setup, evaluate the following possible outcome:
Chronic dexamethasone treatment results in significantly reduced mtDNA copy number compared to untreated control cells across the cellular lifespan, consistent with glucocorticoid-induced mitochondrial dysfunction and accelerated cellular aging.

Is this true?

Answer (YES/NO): NO